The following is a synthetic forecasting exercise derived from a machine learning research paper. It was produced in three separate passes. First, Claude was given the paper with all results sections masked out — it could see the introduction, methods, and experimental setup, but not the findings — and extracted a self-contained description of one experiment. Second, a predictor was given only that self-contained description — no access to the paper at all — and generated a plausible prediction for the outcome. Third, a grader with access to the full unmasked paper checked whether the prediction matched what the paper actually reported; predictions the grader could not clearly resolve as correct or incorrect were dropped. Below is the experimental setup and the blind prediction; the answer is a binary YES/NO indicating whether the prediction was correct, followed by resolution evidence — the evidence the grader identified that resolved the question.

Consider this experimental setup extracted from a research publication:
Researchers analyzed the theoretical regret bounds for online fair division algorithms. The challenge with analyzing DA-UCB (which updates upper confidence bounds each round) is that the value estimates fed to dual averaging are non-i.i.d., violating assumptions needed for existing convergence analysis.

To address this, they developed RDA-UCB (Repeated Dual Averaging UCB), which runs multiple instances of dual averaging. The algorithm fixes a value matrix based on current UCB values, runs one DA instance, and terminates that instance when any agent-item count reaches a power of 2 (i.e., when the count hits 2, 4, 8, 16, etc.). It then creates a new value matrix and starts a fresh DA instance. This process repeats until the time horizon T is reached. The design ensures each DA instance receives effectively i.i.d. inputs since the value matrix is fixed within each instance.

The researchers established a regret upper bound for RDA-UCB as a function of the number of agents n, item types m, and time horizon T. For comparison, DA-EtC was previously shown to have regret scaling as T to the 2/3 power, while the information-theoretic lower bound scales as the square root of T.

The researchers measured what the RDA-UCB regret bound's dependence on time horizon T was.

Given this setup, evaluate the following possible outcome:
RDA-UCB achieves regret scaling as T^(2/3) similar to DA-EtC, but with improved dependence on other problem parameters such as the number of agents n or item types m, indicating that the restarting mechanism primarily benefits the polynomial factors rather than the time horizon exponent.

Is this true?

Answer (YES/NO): NO